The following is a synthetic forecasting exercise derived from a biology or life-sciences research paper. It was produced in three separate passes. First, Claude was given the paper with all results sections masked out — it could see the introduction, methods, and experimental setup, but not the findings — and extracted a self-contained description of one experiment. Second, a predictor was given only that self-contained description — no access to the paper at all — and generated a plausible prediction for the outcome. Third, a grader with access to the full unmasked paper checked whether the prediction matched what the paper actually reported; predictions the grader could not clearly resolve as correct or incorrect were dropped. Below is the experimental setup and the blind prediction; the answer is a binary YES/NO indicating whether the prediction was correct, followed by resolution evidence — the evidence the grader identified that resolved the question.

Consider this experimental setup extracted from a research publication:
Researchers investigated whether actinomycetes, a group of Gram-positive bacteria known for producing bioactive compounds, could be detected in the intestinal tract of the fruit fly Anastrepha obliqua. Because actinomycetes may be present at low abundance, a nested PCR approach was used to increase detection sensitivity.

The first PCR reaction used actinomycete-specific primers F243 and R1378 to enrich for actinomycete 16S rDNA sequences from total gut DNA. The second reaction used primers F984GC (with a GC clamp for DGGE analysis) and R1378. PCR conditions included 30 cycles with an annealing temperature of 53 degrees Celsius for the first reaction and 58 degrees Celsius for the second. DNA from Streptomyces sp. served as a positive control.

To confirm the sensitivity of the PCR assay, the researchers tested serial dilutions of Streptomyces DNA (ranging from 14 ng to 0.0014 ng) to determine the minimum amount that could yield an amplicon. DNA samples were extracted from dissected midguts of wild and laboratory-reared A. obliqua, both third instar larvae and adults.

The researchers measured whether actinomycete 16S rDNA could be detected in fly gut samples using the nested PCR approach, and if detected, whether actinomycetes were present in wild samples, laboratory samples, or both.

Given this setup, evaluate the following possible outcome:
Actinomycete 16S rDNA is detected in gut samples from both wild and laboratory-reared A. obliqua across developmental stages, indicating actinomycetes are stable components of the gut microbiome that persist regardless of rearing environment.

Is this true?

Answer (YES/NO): NO